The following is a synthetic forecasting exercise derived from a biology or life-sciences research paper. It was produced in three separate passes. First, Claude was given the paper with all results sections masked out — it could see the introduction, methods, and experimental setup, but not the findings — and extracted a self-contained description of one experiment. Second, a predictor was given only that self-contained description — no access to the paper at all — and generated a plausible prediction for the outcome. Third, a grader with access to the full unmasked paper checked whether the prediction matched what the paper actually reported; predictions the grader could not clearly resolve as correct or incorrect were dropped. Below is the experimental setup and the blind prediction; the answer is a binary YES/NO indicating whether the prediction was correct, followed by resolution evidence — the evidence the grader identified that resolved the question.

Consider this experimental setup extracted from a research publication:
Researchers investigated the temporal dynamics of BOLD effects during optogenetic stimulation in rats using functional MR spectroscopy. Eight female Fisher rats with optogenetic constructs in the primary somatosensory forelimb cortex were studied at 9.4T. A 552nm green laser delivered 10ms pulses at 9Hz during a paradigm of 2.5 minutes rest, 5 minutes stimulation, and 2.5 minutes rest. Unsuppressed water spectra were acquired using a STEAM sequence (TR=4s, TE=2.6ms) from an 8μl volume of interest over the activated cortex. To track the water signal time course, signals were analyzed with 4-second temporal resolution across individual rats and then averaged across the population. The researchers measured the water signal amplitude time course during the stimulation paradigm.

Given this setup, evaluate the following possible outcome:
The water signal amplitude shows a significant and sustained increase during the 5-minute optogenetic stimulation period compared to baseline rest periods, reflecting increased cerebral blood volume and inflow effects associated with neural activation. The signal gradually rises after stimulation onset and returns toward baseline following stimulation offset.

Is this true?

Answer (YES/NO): NO